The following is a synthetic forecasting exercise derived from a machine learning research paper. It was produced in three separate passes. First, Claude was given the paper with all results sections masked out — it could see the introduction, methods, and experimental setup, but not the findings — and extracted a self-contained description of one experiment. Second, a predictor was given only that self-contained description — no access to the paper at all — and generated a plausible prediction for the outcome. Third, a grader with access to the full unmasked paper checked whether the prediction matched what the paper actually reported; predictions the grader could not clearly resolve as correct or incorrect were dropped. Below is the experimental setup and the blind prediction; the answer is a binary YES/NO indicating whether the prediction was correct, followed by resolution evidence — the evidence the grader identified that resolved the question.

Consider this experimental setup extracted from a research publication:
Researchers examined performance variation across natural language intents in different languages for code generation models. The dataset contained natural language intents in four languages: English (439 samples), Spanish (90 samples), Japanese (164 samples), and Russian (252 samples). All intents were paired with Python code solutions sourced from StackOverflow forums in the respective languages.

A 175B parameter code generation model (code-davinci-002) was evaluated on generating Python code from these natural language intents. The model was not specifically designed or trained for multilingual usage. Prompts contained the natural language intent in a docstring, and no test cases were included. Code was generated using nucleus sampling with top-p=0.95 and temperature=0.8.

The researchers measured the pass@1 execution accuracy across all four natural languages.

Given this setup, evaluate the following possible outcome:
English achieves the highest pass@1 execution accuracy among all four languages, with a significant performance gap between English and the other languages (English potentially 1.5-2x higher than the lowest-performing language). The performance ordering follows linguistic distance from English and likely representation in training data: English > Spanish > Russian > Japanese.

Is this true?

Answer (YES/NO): NO